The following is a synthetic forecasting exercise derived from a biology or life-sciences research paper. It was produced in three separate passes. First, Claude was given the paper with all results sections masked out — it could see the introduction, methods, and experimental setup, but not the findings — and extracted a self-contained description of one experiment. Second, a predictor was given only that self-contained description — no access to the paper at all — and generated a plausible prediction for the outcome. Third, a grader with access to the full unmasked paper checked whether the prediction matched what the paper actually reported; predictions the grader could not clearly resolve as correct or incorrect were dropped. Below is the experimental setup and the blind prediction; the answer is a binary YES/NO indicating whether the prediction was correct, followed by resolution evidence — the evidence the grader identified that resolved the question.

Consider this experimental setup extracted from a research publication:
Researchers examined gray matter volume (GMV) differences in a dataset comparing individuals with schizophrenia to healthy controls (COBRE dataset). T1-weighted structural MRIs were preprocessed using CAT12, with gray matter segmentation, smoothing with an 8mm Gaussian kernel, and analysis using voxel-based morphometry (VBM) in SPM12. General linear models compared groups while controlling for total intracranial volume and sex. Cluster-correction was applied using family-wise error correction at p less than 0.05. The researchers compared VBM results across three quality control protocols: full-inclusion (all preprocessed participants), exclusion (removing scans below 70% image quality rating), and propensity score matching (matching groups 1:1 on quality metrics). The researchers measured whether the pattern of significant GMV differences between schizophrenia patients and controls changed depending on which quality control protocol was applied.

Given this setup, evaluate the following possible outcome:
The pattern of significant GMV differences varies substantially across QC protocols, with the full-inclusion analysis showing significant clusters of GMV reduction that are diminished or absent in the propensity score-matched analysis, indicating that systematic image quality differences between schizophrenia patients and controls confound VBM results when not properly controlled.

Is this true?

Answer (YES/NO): YES